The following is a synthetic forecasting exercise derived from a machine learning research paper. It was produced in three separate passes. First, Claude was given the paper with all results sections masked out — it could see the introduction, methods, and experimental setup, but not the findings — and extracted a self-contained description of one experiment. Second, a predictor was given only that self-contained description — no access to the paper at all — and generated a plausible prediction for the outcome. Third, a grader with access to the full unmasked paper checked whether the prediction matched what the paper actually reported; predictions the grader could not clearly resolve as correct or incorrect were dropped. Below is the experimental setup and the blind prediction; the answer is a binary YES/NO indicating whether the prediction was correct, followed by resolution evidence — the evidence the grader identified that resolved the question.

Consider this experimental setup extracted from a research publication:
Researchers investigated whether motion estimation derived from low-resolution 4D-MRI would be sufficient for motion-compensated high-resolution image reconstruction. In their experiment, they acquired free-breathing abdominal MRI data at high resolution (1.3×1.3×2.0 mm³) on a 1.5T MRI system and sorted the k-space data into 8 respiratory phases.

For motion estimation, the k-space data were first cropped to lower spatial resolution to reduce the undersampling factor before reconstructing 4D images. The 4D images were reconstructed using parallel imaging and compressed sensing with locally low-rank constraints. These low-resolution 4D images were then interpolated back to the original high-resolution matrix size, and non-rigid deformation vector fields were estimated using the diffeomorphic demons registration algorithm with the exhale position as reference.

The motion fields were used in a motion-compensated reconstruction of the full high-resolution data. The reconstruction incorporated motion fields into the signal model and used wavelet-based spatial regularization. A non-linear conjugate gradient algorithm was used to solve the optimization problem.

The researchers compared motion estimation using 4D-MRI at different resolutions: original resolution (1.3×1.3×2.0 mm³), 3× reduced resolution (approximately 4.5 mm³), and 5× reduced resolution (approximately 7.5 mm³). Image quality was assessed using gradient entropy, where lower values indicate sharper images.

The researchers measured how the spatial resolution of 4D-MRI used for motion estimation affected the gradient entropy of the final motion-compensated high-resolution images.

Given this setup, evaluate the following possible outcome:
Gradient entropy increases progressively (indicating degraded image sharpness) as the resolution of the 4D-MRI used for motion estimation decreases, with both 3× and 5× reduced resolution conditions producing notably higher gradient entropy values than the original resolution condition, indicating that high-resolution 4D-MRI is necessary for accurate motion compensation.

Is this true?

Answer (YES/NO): NO